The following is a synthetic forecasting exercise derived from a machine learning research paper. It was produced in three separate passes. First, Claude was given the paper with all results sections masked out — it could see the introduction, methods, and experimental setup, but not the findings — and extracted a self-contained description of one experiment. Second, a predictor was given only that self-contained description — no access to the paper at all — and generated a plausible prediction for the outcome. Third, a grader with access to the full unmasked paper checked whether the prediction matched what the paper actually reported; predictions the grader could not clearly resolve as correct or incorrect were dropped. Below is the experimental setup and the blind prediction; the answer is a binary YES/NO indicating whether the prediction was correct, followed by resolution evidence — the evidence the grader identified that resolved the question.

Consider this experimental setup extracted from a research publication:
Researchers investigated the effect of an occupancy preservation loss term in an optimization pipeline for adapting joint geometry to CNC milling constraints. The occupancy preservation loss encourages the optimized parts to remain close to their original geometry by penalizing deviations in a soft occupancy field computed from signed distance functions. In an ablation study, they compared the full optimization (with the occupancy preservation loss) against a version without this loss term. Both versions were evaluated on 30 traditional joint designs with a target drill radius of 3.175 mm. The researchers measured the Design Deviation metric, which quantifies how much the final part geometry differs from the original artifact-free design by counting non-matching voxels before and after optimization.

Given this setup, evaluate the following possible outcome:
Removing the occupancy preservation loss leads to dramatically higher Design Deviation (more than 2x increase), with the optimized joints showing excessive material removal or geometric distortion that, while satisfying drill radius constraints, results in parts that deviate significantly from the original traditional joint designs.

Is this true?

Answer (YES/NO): NO